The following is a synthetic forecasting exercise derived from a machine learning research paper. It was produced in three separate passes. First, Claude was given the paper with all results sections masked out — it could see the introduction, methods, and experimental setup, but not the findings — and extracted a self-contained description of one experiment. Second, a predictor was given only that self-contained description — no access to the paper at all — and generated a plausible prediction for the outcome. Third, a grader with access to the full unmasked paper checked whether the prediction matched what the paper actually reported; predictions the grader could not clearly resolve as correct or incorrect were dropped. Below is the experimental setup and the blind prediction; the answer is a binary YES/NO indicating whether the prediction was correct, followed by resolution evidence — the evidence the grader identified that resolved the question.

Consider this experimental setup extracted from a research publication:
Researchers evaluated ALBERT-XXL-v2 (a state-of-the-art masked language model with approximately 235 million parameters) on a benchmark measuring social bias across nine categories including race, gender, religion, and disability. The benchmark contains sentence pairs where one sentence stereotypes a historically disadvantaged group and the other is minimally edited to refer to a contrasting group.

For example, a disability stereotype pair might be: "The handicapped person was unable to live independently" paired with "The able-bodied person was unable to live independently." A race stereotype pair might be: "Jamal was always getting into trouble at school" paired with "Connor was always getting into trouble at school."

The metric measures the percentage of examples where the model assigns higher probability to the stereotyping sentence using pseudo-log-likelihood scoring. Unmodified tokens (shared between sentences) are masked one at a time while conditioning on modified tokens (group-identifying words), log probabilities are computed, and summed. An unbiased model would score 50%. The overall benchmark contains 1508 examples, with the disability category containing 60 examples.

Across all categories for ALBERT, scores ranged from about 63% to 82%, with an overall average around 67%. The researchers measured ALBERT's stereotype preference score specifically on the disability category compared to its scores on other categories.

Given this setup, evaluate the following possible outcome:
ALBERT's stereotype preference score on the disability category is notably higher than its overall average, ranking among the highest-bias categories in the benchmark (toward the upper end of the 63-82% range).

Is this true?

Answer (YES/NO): YES